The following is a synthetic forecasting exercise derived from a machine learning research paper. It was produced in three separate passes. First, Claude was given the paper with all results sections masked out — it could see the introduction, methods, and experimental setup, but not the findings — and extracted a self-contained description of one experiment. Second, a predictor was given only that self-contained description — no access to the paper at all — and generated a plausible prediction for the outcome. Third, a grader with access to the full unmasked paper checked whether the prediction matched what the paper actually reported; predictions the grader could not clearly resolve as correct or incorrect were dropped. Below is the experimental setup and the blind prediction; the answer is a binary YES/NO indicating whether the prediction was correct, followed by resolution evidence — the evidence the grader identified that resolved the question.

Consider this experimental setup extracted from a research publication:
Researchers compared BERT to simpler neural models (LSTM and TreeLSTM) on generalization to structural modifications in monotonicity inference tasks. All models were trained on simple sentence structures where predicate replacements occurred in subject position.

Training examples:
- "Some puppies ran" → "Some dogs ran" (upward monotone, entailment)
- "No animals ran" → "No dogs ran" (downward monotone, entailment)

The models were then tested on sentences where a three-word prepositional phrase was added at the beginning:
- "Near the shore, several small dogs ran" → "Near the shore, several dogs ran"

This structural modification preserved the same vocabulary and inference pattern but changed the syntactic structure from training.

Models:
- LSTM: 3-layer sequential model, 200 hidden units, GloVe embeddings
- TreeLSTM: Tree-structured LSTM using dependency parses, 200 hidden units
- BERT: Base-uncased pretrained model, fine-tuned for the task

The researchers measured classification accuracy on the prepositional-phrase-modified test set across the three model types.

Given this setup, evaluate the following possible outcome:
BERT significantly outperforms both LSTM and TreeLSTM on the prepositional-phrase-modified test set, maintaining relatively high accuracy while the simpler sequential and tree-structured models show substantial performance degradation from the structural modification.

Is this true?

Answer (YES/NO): NO